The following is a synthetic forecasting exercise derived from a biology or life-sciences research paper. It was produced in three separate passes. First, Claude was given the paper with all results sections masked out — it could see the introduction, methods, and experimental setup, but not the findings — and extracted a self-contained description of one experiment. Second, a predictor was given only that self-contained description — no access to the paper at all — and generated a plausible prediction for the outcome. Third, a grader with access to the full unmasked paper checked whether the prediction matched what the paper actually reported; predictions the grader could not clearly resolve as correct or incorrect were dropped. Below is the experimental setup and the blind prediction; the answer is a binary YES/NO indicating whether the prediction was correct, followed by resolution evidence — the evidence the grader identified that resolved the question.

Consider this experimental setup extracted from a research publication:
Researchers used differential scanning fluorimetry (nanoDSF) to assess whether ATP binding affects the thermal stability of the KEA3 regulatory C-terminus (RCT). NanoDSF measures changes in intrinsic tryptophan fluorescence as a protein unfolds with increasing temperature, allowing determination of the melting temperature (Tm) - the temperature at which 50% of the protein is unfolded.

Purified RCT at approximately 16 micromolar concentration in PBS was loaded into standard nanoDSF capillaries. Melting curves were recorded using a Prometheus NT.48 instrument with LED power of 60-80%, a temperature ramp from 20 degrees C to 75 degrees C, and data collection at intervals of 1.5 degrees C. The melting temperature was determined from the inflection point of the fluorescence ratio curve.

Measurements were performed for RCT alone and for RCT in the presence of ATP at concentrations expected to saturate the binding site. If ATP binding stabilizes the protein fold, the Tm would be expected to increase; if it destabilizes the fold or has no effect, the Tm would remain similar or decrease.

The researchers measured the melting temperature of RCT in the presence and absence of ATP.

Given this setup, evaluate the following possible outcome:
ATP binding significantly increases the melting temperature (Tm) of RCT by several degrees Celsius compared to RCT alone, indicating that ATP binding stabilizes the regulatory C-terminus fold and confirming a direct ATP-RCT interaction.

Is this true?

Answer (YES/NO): YES